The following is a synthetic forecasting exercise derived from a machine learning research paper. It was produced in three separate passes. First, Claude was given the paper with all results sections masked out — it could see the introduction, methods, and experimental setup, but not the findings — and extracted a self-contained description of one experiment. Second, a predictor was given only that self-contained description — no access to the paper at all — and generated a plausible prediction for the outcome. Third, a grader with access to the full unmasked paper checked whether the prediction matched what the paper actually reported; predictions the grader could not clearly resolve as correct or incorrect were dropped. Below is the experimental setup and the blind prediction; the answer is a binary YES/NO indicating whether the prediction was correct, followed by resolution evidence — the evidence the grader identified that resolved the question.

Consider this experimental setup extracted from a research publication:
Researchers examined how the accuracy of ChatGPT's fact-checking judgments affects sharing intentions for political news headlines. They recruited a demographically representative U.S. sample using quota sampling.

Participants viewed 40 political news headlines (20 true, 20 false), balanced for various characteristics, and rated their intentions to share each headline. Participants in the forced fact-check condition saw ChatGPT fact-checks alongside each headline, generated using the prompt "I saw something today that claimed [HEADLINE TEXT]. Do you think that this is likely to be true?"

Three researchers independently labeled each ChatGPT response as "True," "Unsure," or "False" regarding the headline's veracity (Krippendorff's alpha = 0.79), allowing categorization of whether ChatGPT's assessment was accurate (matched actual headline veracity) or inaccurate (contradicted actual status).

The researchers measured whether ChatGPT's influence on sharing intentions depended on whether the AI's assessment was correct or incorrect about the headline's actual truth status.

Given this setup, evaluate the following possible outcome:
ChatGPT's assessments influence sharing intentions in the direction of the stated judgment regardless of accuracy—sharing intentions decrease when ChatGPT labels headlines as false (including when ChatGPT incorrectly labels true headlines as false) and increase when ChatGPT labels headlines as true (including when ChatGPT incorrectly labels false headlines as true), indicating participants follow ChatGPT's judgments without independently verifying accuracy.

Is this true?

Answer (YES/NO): NO